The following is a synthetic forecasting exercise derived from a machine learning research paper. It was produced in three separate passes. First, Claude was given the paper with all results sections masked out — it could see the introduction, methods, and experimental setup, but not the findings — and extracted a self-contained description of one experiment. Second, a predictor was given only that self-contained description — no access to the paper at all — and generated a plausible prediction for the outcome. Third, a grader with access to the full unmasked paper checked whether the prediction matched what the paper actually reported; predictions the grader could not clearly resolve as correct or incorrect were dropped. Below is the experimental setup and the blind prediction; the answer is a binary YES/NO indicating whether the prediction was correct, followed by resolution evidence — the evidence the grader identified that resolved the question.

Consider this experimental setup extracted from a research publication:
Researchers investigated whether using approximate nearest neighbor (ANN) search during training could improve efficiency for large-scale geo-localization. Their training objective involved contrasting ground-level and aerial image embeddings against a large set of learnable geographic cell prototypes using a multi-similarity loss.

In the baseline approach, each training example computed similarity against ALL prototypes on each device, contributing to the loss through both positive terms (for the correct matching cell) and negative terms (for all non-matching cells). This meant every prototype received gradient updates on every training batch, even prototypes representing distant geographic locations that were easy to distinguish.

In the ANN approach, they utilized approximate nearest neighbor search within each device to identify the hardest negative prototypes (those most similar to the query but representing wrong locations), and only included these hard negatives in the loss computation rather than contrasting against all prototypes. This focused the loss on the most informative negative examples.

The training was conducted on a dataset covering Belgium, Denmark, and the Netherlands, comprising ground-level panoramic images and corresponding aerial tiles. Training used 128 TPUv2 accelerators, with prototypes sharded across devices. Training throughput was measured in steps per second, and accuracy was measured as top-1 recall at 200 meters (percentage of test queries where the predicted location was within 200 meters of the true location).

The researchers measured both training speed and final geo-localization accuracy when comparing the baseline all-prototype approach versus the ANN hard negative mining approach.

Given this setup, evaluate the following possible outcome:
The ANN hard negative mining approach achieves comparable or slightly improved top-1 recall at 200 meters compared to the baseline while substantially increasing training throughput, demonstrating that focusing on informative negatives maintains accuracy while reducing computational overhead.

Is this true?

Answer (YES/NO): YES